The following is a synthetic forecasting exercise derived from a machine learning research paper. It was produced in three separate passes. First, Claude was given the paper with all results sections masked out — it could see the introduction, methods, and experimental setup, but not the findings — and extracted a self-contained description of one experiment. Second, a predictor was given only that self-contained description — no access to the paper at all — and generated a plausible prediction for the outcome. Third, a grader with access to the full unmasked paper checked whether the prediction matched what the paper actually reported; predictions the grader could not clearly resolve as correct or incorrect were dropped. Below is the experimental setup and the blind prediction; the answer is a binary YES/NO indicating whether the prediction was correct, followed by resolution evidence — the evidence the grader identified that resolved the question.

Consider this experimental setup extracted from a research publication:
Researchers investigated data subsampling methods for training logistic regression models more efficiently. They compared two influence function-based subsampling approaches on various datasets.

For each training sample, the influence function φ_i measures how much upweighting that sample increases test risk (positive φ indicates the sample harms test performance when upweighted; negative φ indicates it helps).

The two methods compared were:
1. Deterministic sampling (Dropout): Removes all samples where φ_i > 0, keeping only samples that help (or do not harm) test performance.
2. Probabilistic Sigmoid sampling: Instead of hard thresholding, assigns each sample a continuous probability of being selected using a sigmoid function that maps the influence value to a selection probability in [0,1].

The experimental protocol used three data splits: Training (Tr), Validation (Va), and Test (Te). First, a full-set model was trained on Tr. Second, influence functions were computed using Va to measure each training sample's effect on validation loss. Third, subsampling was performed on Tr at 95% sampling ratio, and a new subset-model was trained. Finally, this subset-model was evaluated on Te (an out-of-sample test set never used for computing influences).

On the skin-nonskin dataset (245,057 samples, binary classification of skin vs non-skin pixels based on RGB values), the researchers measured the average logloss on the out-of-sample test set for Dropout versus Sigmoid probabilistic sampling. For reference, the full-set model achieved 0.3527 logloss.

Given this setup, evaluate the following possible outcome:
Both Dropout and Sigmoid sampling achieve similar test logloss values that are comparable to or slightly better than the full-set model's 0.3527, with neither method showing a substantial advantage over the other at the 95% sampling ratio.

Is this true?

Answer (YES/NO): NO